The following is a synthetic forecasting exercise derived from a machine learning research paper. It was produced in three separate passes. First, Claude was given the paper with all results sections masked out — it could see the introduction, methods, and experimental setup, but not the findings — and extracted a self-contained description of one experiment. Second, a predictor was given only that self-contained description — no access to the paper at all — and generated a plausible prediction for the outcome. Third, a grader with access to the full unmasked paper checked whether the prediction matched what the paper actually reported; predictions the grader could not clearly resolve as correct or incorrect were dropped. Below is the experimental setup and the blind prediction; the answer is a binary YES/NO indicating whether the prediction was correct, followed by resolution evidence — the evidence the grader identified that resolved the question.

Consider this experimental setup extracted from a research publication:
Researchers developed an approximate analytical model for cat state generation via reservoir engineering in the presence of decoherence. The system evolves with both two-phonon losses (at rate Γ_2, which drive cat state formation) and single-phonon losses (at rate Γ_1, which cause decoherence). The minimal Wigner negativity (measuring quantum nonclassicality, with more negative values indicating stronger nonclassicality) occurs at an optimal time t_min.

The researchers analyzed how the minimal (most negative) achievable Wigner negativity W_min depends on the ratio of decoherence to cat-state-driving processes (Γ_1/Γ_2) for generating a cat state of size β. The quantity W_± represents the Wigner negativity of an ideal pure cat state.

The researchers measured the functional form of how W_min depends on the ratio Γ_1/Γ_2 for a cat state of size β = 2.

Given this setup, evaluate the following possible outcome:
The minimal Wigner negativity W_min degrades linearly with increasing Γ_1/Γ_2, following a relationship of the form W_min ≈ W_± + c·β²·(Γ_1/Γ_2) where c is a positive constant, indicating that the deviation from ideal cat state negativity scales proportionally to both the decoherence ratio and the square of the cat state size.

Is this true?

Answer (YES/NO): NO